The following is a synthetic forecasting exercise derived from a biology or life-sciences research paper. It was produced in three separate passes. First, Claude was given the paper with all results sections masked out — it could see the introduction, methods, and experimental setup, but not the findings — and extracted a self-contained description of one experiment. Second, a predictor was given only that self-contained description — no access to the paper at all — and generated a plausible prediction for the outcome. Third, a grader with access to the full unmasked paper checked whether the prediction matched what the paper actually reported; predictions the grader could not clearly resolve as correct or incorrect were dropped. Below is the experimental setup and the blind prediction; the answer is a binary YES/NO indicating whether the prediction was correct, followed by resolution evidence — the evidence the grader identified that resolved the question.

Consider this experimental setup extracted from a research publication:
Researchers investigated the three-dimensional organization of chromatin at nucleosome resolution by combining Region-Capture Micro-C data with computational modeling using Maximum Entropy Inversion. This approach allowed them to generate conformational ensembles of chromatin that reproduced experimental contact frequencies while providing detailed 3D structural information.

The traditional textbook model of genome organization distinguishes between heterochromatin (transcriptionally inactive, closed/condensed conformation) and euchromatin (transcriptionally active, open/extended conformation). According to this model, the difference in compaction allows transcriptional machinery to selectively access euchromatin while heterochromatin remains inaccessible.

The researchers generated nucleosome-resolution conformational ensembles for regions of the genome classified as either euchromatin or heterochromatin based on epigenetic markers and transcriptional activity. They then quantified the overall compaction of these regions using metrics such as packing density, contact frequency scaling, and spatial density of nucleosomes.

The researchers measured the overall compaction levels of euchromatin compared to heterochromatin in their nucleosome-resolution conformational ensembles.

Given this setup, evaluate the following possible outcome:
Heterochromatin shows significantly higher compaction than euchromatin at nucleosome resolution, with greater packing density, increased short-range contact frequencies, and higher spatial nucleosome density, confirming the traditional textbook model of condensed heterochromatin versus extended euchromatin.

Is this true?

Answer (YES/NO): NO